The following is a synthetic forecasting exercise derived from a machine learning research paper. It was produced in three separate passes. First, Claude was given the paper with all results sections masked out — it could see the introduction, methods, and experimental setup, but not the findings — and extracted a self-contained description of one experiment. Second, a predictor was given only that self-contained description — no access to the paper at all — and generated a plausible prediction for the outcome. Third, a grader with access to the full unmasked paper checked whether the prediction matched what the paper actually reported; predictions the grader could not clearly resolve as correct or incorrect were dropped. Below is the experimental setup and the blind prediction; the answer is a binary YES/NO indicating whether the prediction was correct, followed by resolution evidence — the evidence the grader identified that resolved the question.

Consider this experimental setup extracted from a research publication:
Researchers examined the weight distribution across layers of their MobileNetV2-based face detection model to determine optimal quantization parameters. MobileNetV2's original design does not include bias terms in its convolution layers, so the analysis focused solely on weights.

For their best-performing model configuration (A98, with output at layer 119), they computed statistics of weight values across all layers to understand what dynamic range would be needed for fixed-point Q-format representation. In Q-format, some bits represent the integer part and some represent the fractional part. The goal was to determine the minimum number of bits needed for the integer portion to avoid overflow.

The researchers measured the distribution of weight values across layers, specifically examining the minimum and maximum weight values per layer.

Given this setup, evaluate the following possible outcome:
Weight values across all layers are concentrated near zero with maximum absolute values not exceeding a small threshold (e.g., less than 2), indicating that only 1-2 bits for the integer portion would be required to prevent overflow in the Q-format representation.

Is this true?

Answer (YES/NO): NO